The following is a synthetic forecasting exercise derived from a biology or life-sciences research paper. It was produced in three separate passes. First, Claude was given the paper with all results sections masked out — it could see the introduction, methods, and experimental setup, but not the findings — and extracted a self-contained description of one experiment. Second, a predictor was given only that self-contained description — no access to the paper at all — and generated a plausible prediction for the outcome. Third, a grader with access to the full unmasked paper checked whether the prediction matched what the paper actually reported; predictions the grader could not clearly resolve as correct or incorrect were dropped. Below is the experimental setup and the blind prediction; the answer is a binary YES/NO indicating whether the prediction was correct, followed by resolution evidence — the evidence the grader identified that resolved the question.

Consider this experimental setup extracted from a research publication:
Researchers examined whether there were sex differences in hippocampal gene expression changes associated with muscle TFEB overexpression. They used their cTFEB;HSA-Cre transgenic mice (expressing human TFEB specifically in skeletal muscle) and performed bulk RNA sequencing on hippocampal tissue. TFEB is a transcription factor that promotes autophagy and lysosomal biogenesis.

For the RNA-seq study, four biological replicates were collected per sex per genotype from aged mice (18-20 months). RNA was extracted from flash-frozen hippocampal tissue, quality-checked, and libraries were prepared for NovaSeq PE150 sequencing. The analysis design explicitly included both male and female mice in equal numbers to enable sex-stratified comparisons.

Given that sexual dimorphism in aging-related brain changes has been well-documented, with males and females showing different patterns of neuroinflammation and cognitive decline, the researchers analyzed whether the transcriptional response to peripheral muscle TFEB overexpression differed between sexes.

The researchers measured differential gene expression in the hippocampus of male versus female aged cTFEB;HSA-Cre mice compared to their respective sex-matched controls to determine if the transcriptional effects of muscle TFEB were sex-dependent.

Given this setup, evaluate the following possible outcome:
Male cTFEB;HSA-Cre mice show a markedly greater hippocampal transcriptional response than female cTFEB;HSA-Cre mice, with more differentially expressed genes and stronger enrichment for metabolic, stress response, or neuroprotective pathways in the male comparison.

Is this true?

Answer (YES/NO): NO